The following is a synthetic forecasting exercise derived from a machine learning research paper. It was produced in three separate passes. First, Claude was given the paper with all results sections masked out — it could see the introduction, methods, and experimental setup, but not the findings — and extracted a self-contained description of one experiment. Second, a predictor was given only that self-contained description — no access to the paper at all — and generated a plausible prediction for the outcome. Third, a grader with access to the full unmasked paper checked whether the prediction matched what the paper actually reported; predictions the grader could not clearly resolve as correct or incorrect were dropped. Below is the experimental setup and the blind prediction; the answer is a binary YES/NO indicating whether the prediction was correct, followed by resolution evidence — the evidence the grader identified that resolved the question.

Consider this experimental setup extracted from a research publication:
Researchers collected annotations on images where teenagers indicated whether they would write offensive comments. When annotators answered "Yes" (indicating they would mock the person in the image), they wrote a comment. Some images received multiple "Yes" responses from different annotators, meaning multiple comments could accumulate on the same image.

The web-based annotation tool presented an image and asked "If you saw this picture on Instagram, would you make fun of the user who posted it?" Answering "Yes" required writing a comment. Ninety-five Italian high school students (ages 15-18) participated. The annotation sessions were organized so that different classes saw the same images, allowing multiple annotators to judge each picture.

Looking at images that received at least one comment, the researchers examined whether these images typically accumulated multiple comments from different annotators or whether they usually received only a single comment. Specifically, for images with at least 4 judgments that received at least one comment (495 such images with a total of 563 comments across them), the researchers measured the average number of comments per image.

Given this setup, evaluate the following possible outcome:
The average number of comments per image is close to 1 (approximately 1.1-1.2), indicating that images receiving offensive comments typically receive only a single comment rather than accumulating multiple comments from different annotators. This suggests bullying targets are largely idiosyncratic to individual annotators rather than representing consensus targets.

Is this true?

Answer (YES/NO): YES